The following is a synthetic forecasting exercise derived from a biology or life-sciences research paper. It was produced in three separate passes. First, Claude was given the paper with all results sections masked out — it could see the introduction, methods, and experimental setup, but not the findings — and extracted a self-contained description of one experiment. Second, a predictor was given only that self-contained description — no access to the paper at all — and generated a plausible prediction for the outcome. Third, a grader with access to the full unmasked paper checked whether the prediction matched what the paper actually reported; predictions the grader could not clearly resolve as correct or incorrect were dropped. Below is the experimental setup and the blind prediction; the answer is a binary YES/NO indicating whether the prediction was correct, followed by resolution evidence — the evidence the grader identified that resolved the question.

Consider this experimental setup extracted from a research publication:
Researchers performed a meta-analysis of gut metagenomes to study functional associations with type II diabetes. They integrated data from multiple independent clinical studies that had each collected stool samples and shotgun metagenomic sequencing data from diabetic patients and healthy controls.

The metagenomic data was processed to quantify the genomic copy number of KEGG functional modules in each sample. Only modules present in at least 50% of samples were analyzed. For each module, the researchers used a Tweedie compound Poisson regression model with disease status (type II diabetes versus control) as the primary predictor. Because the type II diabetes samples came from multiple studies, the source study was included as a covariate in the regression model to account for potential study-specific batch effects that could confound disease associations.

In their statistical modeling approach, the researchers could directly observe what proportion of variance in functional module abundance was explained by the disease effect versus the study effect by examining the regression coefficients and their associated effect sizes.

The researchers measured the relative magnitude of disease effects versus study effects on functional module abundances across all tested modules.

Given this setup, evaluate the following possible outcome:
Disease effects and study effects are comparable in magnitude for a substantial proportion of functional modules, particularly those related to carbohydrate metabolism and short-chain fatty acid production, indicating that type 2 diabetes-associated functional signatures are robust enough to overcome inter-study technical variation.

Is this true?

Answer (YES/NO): NO